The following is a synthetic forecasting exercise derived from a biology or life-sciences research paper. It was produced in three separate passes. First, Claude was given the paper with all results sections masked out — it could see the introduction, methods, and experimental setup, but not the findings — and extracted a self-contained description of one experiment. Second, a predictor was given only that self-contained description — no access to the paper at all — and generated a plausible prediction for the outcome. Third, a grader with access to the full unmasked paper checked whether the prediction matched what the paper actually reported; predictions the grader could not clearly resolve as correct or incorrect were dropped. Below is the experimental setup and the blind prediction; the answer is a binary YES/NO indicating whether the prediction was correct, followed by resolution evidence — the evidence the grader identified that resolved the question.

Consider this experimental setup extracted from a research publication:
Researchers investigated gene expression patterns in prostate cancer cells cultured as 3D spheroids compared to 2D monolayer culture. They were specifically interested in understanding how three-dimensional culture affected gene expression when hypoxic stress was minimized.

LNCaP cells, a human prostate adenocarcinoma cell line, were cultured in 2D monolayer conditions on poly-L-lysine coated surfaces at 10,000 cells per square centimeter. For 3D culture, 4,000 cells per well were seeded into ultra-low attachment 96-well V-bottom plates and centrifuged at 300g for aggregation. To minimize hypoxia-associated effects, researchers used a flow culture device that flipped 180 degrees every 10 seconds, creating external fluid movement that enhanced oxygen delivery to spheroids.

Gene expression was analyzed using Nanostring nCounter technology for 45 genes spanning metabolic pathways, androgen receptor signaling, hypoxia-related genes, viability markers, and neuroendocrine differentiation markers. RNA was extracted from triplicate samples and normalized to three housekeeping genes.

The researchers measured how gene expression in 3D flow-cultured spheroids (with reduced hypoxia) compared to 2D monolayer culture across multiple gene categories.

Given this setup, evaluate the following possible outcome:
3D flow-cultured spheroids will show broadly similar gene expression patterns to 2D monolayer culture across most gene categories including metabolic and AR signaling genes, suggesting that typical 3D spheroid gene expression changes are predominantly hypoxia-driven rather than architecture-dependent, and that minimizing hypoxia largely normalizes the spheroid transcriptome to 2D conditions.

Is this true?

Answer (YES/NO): YES